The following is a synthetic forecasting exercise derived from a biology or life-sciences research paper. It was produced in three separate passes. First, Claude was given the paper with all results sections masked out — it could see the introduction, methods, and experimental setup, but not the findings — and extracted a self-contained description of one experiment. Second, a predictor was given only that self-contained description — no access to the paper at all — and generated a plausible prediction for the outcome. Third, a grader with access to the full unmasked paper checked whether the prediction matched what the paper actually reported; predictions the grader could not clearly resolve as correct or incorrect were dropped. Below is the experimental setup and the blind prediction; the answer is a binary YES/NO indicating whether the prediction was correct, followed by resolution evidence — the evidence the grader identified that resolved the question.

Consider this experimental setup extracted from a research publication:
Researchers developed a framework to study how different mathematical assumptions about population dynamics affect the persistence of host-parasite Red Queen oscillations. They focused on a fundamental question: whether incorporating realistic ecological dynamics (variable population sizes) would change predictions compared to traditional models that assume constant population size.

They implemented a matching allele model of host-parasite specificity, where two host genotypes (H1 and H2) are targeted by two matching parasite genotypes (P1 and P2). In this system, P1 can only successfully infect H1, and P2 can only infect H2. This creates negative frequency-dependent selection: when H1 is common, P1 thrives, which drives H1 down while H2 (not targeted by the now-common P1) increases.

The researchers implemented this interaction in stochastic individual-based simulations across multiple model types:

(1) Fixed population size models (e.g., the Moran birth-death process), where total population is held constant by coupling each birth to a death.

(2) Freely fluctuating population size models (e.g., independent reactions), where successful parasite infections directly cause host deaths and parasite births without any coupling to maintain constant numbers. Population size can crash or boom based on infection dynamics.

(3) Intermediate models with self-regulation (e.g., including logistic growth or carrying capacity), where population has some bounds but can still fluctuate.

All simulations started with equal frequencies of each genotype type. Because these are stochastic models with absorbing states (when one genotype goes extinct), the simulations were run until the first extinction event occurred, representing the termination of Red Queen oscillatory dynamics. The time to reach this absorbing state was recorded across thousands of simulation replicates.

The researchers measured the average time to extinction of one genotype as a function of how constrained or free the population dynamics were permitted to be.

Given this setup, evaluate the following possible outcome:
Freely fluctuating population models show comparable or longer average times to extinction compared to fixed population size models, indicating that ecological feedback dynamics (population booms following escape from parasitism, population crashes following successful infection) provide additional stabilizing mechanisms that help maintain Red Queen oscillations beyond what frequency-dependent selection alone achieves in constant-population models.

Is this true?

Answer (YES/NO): NO